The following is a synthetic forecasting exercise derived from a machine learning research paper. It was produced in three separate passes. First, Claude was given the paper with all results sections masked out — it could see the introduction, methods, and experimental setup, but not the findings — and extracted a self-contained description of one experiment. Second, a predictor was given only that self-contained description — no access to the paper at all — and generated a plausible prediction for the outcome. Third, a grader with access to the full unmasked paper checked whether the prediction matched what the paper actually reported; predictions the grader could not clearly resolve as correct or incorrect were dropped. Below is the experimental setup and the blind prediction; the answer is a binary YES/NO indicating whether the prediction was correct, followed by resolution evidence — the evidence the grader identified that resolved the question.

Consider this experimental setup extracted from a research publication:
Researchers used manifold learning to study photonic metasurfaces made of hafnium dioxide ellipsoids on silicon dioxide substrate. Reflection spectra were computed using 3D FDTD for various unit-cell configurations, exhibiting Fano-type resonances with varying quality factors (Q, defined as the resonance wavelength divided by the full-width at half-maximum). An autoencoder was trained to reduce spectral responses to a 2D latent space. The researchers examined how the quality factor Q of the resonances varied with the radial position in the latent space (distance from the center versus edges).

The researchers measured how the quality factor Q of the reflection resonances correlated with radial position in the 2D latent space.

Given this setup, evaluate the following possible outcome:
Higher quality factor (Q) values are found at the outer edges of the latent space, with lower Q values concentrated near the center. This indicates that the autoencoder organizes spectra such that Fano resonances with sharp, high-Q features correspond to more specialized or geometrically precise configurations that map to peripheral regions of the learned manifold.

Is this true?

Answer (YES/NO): YES